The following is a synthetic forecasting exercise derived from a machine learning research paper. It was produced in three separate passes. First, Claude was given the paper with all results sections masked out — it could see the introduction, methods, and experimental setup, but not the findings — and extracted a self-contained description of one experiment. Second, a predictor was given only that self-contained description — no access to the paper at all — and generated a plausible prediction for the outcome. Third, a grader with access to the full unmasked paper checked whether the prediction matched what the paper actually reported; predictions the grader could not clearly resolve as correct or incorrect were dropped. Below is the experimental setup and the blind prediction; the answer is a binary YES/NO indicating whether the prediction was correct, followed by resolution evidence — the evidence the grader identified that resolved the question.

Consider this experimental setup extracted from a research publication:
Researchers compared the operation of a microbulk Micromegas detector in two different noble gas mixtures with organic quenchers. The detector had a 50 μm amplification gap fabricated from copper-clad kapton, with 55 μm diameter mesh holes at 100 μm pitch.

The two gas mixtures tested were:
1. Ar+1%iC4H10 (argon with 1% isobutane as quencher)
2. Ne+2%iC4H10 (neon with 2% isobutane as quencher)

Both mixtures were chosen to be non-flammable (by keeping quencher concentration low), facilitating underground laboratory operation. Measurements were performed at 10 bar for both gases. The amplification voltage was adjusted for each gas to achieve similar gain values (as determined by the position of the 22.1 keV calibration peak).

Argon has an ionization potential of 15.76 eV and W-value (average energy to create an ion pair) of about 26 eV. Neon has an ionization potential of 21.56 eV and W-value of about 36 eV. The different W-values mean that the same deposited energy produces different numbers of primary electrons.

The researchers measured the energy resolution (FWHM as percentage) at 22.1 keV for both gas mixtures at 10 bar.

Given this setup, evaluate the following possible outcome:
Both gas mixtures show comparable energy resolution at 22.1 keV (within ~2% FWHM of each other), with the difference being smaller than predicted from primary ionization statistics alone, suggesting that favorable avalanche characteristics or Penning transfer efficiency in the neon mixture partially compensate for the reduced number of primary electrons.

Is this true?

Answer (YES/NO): YES